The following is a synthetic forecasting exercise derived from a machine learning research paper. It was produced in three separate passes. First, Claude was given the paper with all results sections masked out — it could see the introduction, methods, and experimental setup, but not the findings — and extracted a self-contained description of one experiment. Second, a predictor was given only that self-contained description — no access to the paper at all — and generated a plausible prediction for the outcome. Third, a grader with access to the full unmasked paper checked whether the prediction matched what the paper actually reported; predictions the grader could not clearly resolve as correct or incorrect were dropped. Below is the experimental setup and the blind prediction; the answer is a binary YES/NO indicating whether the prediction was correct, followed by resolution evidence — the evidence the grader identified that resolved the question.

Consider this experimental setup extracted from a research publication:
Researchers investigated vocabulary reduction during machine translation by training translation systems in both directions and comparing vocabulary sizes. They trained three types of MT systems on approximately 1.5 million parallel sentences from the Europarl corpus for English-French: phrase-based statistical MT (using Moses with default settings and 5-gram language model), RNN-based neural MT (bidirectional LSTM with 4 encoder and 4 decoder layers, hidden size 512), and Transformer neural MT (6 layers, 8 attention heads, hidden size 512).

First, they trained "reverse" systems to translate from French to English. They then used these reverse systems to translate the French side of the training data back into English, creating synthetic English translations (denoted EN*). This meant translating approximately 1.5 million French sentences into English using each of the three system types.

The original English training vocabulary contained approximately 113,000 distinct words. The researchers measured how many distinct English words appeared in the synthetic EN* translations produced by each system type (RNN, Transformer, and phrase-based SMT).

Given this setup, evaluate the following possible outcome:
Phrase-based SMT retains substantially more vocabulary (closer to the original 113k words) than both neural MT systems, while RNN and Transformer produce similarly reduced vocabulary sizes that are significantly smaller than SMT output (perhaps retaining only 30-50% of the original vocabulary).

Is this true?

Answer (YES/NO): NO